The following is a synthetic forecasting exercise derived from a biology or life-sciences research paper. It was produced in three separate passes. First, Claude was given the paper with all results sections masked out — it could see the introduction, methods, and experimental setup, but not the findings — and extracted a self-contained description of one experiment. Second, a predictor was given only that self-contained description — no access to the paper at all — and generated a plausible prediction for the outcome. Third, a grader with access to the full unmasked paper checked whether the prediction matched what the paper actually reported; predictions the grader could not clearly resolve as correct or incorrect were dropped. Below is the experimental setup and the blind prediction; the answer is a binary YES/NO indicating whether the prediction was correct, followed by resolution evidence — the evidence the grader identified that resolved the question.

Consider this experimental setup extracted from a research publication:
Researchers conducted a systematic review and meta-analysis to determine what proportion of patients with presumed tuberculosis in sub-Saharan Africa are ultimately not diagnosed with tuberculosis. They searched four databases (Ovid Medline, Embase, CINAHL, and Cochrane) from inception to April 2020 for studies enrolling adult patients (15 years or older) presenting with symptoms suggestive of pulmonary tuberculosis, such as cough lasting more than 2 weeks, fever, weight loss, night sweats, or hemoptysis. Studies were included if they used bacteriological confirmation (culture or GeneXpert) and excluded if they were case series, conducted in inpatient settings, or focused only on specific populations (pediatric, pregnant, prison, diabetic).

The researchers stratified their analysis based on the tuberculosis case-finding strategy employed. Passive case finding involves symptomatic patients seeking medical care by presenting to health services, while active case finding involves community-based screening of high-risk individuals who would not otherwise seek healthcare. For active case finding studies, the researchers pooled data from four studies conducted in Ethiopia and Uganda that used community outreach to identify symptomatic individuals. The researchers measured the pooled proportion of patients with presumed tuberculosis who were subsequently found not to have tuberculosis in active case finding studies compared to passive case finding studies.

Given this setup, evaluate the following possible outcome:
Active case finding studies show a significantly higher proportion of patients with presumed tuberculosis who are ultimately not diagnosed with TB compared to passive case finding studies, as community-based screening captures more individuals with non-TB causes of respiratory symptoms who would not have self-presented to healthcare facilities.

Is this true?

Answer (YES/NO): YES